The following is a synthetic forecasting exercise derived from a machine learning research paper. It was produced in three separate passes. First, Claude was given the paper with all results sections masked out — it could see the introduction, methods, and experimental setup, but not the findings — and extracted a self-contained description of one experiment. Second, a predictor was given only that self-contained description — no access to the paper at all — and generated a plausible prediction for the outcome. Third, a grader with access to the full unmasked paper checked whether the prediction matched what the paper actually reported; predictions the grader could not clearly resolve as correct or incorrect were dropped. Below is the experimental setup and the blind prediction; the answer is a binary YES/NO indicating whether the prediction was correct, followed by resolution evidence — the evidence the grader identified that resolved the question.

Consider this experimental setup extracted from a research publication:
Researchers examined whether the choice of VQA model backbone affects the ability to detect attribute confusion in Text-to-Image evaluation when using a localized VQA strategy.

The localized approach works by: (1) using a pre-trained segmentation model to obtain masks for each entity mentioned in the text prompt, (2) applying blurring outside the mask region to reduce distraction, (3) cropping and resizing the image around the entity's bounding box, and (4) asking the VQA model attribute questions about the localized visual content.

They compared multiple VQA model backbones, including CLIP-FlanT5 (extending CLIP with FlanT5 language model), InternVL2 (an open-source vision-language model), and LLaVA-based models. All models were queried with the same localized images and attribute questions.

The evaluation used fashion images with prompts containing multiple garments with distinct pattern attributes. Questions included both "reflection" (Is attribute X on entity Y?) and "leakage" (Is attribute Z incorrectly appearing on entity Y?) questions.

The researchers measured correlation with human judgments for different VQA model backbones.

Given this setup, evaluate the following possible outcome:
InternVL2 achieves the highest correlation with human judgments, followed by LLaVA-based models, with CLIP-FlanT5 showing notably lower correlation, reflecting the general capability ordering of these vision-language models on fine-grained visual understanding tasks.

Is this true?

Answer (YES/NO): NO